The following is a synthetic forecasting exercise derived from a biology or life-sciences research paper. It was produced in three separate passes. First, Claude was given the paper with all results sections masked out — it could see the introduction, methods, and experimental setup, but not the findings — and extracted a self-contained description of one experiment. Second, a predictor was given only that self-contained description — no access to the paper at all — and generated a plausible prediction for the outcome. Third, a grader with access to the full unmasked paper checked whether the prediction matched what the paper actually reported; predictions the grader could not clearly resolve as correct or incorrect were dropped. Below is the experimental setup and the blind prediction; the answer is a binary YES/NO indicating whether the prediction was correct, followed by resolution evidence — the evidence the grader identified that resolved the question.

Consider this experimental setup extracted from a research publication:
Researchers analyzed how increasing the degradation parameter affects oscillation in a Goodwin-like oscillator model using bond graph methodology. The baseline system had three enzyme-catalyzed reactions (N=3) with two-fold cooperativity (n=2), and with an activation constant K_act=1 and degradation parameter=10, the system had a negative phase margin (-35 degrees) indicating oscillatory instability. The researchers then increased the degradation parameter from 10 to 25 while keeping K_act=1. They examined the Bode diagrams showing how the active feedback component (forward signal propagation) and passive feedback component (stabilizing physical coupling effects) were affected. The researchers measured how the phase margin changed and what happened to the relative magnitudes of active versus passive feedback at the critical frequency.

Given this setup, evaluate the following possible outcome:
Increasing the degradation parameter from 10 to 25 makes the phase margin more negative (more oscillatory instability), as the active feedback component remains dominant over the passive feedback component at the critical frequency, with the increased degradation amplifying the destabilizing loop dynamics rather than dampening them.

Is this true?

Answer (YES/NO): NO